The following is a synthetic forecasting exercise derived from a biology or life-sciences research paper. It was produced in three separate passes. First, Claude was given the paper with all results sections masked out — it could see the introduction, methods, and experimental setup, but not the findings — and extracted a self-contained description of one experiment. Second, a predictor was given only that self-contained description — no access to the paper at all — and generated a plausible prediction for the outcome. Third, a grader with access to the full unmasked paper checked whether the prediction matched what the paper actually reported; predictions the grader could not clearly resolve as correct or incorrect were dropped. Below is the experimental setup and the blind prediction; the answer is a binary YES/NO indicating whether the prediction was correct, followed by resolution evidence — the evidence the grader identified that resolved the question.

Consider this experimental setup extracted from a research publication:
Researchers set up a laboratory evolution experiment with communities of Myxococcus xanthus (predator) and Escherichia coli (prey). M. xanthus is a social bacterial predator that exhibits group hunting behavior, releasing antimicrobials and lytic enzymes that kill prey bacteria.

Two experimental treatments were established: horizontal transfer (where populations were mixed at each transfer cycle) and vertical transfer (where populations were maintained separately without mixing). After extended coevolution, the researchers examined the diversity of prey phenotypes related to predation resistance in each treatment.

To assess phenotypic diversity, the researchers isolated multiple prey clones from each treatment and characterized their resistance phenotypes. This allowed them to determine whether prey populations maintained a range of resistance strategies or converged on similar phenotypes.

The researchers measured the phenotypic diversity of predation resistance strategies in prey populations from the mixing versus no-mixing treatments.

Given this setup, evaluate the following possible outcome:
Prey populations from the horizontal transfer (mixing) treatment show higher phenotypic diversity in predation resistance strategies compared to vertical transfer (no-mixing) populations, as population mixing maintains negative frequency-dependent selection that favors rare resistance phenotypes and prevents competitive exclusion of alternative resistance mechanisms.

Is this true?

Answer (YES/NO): NO